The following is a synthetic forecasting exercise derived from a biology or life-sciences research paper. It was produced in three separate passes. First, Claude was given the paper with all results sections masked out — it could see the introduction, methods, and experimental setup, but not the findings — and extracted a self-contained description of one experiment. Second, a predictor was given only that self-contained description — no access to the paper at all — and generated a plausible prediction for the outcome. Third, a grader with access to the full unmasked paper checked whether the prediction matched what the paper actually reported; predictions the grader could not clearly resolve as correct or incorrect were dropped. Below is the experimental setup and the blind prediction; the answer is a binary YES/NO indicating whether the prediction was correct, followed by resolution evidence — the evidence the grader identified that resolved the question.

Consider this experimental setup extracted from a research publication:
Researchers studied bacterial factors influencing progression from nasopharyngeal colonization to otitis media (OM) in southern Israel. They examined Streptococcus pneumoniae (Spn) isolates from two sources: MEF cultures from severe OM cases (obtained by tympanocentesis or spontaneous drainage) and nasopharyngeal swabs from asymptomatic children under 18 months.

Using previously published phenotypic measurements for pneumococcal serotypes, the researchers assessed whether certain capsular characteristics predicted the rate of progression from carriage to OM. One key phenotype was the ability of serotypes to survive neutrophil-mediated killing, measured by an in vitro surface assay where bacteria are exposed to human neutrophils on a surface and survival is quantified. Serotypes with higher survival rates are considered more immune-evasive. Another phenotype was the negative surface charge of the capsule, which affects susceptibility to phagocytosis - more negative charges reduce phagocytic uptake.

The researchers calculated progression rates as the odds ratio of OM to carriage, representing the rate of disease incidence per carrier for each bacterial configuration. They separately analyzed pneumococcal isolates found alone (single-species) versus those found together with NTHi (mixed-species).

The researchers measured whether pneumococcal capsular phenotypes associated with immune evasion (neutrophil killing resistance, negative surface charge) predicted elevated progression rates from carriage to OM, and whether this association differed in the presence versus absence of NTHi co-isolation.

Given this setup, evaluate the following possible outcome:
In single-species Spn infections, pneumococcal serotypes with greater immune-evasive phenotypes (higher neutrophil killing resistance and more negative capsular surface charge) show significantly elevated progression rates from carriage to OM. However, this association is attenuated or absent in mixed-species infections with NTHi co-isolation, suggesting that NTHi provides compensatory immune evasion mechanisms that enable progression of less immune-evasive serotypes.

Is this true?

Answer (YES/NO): YES